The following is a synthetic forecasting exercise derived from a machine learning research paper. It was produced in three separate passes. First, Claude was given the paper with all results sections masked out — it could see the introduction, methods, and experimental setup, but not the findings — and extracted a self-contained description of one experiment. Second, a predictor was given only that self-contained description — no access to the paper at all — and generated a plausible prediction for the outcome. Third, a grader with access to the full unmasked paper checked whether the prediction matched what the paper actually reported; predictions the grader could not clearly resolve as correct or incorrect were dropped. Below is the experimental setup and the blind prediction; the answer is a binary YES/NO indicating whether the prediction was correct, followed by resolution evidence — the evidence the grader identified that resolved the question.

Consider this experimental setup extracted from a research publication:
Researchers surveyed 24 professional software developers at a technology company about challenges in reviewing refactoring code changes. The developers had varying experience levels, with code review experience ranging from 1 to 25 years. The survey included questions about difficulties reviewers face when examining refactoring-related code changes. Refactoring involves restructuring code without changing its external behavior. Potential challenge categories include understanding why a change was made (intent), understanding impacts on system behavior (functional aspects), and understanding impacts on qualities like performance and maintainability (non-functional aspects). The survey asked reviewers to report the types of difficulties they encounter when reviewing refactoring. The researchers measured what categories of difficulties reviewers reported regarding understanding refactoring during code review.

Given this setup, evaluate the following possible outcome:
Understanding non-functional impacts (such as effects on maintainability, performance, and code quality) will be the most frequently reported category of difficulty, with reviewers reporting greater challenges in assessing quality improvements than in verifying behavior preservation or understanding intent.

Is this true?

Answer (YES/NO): NO